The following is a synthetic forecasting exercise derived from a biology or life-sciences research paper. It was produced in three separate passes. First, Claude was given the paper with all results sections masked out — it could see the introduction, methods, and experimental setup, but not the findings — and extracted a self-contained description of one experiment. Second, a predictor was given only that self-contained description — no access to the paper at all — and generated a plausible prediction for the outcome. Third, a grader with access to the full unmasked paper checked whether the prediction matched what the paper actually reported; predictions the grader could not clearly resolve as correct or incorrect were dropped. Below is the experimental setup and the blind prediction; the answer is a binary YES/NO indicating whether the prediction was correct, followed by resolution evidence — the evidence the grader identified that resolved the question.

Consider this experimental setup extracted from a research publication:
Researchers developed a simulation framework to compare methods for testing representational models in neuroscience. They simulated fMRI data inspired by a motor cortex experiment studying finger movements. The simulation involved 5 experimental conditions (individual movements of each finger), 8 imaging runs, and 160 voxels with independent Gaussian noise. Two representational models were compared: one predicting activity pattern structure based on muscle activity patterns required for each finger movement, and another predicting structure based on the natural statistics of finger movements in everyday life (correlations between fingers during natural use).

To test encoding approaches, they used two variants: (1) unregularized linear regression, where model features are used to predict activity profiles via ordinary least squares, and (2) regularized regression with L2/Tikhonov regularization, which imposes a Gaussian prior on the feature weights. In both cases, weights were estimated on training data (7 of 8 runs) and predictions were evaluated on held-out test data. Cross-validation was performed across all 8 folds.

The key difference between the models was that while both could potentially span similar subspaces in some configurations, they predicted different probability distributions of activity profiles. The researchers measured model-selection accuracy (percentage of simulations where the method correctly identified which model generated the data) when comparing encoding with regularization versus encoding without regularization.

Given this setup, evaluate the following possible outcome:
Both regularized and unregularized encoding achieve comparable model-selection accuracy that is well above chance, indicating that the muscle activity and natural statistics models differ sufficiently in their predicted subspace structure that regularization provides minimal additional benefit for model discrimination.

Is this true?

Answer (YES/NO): NO